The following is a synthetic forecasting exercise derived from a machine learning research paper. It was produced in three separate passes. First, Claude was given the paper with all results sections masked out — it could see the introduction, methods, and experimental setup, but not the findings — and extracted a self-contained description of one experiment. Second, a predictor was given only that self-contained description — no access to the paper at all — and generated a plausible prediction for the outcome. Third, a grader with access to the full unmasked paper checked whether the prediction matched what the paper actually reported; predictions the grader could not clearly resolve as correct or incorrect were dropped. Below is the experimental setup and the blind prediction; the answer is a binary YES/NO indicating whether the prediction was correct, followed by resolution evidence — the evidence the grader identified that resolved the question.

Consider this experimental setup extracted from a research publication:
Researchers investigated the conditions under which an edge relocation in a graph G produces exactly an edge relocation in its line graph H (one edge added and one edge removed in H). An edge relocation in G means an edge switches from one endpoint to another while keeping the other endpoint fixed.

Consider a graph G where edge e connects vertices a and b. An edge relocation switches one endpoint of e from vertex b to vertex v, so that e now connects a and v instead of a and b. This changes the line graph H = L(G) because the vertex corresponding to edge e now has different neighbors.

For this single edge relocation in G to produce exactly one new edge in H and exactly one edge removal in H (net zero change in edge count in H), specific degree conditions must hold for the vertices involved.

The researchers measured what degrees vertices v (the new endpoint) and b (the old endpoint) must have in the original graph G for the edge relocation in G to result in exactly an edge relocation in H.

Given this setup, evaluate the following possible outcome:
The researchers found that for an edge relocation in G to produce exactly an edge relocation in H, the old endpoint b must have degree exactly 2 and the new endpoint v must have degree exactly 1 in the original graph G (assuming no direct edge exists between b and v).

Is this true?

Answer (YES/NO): YES